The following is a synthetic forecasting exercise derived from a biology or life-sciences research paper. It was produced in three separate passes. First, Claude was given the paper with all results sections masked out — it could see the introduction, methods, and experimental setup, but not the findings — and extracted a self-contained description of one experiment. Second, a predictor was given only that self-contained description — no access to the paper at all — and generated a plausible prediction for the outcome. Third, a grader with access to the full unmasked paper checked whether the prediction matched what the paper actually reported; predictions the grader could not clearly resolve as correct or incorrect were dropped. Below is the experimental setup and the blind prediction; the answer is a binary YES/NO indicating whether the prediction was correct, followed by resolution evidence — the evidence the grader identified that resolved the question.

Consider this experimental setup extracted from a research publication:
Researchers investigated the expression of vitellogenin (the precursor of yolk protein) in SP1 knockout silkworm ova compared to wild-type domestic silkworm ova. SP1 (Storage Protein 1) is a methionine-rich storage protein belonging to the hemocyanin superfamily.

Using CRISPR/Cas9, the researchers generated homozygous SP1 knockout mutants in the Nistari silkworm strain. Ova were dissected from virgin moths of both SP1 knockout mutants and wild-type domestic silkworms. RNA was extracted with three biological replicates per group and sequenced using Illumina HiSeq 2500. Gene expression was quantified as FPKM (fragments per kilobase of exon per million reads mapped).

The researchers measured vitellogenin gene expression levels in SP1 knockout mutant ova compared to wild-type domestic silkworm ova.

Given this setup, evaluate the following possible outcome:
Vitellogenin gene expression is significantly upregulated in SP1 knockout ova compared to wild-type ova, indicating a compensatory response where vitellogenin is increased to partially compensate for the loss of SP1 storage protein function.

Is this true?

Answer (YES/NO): NO